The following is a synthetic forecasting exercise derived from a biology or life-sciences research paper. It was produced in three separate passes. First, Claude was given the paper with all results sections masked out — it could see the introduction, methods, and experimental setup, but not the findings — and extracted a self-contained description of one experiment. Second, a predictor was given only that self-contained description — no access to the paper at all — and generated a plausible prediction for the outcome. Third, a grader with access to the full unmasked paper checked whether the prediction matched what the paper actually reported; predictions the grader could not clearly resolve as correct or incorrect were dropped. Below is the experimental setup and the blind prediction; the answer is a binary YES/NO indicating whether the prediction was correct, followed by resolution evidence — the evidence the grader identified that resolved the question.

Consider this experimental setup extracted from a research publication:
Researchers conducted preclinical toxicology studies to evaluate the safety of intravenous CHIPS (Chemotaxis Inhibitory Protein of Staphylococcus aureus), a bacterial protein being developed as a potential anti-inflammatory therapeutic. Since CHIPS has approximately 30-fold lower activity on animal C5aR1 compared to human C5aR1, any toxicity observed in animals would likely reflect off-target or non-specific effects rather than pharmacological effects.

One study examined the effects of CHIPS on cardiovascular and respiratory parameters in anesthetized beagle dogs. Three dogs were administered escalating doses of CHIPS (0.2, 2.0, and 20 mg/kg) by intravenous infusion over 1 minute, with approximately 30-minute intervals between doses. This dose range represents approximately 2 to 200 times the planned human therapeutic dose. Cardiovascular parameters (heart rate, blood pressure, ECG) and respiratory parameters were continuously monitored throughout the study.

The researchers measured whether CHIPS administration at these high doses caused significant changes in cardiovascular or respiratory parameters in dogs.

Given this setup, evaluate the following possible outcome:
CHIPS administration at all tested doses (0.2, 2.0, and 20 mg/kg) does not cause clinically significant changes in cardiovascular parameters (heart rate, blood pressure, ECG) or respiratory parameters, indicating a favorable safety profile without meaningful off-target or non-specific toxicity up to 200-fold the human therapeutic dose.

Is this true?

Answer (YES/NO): NO